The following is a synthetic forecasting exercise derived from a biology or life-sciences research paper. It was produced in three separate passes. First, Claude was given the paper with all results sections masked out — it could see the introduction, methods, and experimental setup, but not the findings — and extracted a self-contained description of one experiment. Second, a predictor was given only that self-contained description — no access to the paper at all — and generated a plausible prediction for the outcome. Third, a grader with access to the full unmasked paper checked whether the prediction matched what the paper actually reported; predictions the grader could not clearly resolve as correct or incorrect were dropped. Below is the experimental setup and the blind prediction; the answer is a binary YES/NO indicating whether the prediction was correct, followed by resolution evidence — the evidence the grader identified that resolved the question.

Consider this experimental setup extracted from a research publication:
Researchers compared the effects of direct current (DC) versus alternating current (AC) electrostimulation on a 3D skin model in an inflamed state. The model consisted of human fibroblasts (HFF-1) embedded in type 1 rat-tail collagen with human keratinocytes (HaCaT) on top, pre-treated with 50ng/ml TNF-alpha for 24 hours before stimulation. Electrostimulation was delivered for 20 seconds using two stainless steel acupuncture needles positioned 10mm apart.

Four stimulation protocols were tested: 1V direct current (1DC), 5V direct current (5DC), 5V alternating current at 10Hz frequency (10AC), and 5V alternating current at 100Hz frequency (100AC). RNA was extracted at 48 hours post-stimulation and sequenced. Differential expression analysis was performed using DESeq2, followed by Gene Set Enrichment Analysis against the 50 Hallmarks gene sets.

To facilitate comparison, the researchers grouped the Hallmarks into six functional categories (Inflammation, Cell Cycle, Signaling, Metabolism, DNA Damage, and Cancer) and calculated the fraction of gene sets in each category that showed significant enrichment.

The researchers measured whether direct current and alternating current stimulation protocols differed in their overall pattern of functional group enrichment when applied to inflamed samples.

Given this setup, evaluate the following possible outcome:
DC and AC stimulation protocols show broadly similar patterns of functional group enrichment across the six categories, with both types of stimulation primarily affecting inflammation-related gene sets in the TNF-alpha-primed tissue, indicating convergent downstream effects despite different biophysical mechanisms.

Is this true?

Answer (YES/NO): NO